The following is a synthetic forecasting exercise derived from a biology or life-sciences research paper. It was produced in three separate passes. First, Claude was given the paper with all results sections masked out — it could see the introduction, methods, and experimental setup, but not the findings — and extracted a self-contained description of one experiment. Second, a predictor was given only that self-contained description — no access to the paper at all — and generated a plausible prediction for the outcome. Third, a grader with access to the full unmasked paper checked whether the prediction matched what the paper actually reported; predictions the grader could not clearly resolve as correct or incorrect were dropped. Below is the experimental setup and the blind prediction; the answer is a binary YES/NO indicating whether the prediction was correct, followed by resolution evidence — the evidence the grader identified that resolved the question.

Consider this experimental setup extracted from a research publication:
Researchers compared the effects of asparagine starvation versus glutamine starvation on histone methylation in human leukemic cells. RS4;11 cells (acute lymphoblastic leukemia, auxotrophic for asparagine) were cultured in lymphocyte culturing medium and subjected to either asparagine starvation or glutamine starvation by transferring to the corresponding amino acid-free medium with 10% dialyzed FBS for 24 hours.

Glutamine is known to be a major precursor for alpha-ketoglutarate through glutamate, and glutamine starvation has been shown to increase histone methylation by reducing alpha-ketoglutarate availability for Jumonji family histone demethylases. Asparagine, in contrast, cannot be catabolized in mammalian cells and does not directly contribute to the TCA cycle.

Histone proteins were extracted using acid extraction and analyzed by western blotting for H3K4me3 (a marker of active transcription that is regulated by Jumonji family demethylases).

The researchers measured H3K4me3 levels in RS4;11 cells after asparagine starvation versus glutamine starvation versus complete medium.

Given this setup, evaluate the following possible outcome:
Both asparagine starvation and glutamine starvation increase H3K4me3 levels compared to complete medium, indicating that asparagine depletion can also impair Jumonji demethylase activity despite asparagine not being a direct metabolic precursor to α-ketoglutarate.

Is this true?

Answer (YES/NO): YES